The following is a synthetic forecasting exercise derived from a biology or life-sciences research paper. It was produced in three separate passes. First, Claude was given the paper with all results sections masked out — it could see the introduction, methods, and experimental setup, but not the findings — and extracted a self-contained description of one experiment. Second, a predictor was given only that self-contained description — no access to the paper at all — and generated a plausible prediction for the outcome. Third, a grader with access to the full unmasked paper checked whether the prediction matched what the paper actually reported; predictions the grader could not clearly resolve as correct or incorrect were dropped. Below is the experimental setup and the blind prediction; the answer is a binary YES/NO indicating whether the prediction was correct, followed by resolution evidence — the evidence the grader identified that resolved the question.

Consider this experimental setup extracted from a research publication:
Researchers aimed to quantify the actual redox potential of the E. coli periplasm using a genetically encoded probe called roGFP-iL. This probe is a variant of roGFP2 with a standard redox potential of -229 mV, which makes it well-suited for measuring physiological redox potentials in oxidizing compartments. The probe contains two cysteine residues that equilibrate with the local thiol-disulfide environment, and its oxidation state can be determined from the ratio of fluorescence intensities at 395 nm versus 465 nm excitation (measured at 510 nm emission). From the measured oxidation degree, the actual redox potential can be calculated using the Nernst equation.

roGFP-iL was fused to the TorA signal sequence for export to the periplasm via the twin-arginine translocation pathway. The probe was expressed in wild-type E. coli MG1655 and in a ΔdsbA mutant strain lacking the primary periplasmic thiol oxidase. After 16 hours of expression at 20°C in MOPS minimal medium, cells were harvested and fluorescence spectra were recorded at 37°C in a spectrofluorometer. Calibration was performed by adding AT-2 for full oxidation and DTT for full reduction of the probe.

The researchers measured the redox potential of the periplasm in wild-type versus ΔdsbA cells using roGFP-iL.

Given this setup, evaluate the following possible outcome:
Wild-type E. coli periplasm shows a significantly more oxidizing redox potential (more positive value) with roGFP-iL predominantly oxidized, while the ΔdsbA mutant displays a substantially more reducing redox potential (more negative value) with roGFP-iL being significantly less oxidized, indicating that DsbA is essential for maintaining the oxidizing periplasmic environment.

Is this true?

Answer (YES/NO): NO